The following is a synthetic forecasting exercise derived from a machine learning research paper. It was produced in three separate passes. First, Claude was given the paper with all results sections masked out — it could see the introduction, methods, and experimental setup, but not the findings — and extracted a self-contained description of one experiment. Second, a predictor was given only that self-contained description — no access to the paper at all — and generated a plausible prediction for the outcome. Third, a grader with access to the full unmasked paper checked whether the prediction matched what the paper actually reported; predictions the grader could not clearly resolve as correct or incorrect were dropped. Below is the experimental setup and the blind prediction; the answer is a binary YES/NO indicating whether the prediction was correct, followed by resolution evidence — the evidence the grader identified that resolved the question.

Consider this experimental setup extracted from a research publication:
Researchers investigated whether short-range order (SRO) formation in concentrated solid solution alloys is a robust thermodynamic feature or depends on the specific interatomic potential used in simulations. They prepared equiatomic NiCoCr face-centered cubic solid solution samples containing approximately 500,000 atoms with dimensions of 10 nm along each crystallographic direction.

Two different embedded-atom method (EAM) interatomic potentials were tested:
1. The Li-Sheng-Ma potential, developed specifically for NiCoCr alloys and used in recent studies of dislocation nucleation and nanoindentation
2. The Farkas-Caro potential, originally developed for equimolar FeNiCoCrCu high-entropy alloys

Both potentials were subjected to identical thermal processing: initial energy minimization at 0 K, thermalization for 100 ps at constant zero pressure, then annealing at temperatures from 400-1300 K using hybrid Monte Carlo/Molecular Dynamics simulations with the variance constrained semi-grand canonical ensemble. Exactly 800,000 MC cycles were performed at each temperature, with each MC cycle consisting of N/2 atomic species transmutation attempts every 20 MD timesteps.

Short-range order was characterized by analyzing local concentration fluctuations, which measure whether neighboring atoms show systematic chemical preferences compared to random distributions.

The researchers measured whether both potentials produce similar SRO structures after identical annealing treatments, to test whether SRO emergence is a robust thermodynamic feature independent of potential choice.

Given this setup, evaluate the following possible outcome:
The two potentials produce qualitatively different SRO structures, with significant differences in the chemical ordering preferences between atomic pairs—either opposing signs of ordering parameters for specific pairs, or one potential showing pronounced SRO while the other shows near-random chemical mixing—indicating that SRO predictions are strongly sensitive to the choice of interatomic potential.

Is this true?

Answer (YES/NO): YES